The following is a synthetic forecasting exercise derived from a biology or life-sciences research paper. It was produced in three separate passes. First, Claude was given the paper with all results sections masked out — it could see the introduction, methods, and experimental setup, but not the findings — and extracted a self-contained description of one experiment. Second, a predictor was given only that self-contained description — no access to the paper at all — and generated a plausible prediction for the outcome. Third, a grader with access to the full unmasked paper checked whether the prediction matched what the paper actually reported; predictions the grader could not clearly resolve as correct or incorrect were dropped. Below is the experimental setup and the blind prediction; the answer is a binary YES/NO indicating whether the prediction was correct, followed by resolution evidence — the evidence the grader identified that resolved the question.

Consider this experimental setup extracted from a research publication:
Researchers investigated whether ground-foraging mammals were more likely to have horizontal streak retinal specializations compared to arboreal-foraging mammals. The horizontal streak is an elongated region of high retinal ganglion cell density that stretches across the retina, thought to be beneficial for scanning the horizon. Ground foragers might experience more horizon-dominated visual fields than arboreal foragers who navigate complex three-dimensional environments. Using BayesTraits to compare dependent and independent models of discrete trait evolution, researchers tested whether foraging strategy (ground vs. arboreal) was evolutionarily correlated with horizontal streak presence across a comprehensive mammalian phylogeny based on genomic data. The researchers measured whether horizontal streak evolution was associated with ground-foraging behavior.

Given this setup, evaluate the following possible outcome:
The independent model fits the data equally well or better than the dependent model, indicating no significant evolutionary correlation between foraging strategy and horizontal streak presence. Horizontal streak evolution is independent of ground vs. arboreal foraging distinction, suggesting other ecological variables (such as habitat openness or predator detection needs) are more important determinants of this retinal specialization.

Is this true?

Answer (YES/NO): NO